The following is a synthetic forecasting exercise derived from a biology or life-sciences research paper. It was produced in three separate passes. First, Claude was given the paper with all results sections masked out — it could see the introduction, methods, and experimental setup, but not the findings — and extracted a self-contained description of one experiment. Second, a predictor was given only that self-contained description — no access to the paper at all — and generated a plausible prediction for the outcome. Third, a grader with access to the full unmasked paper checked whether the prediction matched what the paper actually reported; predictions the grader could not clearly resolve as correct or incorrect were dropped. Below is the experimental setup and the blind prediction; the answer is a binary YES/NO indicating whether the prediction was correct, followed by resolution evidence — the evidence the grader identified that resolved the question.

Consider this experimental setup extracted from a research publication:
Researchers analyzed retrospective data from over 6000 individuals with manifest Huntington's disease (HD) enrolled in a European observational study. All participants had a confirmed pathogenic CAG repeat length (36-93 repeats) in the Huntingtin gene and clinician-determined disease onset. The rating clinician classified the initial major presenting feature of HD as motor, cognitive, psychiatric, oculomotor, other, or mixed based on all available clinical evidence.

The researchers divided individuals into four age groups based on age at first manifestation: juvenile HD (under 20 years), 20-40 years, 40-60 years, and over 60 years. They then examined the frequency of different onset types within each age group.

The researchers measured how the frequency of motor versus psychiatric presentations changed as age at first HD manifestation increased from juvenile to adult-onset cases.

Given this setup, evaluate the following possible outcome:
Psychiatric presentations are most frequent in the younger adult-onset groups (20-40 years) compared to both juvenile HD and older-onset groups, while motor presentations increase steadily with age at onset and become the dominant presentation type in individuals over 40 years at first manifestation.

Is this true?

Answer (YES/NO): NO